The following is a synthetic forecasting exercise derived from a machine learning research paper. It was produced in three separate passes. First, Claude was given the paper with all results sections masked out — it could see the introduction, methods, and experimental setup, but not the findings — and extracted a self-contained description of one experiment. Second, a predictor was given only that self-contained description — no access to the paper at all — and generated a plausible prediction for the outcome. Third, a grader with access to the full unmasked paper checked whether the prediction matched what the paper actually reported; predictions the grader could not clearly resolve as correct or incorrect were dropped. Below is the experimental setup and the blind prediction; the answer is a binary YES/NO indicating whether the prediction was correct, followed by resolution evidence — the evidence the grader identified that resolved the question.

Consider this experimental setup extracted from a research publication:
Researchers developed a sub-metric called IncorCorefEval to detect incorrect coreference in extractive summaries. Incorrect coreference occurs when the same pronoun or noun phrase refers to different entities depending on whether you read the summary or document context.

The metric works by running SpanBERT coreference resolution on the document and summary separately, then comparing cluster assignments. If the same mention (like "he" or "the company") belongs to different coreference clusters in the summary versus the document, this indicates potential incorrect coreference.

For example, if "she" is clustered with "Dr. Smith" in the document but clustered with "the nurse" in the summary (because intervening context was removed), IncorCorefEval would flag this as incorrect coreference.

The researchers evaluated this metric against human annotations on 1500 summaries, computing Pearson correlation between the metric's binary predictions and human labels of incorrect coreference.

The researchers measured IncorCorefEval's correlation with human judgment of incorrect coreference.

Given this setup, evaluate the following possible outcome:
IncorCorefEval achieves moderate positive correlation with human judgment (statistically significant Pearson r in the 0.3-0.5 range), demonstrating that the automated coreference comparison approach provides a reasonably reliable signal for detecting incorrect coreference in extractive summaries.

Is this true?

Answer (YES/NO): NO